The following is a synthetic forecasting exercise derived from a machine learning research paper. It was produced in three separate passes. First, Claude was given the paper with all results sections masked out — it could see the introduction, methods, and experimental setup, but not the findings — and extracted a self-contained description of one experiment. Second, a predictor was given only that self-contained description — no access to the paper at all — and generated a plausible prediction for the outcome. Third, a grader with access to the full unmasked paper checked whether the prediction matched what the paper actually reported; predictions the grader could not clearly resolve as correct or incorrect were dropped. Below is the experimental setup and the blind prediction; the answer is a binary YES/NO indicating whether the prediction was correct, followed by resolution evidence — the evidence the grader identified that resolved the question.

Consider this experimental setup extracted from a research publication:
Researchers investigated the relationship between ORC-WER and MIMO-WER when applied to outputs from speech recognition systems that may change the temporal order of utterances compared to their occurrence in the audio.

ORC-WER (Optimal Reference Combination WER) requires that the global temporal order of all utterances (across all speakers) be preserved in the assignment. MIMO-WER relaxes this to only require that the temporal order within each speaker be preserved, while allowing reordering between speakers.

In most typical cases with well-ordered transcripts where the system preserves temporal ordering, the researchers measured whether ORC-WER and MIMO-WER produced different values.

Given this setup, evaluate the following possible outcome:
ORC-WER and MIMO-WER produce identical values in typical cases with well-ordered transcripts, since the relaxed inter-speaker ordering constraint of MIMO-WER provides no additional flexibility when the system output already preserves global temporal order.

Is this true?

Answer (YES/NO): YES